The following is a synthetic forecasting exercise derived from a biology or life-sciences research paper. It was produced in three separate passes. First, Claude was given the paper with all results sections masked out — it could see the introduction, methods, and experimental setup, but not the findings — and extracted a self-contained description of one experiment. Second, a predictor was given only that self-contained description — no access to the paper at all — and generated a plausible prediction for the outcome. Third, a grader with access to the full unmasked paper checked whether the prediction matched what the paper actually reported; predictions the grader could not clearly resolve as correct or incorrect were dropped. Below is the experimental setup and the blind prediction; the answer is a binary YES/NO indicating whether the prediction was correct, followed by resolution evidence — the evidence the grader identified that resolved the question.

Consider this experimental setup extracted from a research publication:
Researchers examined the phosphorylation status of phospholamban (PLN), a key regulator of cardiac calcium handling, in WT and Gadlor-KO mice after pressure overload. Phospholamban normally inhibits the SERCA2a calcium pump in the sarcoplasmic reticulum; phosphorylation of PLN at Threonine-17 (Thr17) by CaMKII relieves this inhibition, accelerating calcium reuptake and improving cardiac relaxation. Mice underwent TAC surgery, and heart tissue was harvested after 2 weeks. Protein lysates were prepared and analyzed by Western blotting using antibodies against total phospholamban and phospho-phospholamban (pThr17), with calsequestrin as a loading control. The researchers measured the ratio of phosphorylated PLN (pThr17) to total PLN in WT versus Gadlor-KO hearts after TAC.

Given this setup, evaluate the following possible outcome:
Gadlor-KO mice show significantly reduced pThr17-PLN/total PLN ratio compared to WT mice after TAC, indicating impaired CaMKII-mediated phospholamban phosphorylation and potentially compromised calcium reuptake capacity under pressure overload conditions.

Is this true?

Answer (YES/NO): YES